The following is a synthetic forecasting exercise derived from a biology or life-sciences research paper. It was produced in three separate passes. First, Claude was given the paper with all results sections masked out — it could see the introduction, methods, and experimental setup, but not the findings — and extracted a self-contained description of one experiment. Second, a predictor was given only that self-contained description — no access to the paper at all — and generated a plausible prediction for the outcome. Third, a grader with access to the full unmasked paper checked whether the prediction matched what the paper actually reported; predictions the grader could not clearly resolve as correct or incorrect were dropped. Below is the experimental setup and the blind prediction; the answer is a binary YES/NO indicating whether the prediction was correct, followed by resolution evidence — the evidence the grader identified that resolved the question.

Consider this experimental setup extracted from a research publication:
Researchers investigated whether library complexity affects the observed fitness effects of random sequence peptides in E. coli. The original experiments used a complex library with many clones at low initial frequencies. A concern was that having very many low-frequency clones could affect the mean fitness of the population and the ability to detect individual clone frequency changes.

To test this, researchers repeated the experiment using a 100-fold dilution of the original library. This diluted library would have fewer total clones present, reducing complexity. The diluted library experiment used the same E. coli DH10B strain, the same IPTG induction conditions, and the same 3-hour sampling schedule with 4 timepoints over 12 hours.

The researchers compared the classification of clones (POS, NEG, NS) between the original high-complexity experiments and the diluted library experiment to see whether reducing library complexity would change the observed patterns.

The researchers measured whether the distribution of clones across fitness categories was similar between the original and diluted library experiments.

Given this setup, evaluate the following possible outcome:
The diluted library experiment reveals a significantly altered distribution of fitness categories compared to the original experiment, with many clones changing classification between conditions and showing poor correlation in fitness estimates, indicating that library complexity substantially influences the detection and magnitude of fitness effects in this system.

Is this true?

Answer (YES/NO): NO